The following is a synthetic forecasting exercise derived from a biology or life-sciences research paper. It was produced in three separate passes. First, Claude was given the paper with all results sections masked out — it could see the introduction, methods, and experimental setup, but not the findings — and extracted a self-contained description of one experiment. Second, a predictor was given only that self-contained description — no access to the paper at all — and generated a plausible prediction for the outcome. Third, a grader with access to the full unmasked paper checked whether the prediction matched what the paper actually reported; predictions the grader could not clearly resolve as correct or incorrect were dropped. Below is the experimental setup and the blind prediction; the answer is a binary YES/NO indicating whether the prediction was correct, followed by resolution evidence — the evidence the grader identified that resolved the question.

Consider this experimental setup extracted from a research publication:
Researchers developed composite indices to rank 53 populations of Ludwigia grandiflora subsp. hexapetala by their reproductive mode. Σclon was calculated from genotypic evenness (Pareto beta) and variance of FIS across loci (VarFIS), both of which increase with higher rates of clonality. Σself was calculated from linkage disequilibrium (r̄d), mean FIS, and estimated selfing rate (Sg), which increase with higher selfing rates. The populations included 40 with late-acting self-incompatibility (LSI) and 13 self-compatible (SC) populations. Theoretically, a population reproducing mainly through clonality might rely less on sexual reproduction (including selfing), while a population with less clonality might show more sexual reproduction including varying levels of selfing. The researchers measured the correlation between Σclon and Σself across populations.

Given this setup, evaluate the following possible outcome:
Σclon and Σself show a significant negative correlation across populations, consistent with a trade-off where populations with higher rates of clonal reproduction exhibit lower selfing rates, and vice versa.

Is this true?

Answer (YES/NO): YES